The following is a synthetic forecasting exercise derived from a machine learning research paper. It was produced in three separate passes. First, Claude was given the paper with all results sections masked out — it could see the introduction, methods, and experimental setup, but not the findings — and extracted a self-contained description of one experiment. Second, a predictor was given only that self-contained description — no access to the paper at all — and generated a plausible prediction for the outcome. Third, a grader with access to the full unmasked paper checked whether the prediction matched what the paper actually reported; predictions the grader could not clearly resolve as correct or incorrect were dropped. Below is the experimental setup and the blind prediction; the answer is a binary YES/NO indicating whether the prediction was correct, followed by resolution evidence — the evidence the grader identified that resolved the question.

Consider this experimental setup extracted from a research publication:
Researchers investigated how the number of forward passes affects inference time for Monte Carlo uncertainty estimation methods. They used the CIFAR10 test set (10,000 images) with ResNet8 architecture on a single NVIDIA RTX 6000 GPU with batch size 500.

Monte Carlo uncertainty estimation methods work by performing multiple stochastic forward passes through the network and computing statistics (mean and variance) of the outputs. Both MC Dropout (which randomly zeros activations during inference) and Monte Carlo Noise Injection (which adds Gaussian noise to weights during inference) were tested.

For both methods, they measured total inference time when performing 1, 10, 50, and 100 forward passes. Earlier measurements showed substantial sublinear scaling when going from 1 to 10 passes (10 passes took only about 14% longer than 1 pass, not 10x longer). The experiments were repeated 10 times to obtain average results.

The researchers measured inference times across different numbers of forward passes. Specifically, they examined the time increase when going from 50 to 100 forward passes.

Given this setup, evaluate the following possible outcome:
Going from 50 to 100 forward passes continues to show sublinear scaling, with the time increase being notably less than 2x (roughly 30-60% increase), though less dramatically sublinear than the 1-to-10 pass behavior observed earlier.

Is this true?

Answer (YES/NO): NO